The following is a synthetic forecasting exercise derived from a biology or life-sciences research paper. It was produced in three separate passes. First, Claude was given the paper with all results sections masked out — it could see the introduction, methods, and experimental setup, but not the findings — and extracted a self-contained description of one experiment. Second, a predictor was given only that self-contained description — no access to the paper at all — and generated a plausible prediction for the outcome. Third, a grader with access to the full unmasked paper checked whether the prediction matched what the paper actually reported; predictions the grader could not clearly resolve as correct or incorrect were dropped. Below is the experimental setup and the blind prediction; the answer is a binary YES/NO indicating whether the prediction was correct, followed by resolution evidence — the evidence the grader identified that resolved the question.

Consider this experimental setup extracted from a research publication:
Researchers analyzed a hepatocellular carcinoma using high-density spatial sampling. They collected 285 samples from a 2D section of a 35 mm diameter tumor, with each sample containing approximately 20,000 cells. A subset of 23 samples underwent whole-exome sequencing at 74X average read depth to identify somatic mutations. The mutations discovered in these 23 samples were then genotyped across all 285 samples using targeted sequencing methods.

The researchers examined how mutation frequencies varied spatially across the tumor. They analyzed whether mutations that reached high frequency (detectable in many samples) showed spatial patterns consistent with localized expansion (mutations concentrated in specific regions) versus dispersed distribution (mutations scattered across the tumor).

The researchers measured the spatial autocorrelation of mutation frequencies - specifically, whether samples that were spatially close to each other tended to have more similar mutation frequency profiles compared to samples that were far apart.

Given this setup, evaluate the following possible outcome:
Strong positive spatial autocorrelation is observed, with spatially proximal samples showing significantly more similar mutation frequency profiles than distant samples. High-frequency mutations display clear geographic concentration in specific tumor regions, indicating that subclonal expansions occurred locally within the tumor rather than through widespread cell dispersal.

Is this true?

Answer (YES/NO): NO